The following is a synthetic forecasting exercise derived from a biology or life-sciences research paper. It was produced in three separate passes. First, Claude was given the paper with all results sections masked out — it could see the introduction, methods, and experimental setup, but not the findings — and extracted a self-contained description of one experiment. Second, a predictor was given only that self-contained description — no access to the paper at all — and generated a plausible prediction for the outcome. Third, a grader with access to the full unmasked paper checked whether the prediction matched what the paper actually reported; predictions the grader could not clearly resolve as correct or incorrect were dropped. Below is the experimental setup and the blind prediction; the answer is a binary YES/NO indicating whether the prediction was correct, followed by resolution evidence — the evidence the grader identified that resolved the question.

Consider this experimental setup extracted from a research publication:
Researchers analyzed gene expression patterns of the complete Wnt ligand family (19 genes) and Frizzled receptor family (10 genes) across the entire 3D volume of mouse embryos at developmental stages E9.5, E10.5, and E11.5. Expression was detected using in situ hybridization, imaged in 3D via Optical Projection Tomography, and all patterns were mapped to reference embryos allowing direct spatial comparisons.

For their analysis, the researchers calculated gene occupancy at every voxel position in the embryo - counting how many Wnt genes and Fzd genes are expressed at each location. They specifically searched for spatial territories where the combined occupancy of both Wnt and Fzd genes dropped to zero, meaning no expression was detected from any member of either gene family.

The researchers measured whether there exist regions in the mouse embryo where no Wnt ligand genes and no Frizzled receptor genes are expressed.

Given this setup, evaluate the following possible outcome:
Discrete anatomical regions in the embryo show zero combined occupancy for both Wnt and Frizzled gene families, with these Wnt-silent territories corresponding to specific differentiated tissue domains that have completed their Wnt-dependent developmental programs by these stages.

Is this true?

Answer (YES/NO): NO